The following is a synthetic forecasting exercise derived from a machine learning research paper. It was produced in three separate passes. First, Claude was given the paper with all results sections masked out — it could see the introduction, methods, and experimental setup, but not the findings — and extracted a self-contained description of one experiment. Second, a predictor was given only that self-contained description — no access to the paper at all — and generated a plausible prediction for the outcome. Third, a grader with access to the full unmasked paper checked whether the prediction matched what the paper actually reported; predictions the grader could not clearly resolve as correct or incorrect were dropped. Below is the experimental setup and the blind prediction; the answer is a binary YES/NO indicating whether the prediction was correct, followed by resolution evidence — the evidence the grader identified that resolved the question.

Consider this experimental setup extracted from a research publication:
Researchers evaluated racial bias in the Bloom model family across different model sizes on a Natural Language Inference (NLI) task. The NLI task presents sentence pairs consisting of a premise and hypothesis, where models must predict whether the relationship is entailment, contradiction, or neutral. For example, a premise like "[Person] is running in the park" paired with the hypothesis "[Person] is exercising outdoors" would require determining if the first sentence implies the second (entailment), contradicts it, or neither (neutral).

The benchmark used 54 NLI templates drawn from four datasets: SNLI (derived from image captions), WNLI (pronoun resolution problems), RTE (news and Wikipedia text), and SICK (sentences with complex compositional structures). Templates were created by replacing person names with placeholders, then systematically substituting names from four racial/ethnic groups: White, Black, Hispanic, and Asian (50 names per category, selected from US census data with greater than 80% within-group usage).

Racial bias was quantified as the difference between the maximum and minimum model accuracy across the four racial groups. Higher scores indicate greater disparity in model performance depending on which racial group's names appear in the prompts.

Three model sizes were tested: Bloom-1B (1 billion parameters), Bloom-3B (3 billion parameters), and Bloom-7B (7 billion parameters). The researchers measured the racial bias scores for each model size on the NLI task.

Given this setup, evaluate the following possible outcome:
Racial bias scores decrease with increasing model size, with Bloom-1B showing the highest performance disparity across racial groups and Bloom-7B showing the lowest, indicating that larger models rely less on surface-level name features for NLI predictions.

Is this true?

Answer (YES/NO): NO